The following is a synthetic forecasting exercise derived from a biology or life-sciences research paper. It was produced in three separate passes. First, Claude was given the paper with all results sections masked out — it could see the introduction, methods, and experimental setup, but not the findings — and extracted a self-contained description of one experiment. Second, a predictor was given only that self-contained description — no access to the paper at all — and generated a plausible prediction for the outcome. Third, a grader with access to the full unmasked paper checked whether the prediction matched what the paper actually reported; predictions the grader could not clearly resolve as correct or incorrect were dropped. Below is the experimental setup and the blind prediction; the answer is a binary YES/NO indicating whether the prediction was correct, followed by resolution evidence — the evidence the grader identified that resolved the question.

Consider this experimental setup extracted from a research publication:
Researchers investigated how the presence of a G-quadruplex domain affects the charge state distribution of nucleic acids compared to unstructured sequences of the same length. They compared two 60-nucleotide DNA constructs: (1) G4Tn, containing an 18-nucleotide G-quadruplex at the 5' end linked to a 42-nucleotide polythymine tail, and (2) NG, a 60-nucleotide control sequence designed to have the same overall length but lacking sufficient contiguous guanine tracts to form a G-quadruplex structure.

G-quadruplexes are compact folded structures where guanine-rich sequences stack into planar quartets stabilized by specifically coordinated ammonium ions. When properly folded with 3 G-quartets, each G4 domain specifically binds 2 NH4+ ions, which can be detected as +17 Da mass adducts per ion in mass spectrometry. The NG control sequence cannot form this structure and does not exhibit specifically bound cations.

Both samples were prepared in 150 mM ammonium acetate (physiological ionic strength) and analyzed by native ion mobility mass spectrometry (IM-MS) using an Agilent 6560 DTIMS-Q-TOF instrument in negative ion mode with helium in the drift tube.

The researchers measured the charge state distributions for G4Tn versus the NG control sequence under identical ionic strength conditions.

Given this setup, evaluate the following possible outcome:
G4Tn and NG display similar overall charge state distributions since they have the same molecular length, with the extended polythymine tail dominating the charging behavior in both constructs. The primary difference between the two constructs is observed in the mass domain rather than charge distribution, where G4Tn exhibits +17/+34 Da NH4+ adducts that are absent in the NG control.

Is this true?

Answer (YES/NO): NO